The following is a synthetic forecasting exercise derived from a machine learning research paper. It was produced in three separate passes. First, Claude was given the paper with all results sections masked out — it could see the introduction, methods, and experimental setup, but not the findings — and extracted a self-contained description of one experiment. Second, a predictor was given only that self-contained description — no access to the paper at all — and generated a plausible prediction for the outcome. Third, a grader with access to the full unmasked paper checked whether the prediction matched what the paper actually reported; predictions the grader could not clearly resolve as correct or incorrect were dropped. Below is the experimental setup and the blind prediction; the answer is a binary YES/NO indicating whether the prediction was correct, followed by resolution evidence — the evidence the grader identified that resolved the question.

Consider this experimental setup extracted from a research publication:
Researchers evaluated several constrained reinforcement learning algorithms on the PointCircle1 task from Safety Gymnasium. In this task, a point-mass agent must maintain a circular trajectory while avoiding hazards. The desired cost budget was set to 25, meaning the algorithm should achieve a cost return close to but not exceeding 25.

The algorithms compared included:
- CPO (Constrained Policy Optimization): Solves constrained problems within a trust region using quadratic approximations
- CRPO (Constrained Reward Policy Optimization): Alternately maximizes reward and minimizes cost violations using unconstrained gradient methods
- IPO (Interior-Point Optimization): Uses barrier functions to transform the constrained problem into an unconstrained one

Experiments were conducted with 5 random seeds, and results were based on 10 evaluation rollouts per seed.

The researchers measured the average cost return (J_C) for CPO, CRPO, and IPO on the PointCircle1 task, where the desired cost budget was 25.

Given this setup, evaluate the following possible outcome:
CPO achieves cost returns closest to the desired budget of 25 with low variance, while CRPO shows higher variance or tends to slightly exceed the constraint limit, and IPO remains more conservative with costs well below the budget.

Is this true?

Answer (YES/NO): NO